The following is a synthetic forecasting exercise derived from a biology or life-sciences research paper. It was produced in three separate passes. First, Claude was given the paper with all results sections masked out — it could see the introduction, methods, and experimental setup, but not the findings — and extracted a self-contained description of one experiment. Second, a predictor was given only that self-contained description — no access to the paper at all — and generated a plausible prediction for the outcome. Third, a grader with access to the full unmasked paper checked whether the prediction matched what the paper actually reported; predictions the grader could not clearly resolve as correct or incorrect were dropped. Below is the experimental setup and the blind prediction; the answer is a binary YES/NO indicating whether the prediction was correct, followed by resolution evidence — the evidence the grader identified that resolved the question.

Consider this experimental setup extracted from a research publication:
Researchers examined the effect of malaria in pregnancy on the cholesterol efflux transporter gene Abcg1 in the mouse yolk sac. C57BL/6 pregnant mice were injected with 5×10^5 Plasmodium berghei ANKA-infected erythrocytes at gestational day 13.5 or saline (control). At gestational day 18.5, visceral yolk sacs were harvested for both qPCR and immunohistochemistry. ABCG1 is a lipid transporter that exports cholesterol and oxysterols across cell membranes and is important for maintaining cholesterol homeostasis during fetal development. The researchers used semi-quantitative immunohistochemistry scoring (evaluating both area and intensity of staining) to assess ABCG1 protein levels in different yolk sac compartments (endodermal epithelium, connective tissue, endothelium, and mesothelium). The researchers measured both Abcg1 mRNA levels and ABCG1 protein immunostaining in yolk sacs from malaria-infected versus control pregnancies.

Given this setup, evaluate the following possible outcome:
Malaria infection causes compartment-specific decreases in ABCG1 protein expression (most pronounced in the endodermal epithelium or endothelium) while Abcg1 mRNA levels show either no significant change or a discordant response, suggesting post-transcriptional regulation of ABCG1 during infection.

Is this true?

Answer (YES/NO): NO